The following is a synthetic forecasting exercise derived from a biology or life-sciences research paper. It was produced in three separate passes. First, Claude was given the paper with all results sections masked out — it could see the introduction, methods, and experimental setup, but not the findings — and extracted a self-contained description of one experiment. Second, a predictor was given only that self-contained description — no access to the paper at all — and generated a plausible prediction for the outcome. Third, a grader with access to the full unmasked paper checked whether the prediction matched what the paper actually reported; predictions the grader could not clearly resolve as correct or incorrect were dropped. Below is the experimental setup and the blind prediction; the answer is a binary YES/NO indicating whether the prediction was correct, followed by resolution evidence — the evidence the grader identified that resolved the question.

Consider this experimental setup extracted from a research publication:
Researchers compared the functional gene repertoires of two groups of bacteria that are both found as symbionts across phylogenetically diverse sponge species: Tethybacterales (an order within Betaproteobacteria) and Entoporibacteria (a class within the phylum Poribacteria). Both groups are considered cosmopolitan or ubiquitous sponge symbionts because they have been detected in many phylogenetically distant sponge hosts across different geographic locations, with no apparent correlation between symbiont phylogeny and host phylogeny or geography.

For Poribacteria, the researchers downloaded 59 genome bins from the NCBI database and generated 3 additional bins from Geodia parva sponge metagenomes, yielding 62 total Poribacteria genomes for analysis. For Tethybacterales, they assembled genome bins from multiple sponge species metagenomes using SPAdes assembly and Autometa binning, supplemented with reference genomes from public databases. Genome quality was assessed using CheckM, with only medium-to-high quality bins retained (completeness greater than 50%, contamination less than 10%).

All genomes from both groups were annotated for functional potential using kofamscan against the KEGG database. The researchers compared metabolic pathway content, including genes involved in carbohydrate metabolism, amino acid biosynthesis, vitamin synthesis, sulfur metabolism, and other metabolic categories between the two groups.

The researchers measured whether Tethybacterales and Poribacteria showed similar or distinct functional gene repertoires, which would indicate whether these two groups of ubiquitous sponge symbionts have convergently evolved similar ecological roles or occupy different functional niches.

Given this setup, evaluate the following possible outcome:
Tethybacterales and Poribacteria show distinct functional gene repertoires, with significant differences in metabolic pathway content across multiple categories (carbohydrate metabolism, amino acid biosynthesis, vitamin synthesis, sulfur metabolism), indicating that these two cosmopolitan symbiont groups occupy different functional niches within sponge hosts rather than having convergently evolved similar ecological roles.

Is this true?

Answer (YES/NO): YES